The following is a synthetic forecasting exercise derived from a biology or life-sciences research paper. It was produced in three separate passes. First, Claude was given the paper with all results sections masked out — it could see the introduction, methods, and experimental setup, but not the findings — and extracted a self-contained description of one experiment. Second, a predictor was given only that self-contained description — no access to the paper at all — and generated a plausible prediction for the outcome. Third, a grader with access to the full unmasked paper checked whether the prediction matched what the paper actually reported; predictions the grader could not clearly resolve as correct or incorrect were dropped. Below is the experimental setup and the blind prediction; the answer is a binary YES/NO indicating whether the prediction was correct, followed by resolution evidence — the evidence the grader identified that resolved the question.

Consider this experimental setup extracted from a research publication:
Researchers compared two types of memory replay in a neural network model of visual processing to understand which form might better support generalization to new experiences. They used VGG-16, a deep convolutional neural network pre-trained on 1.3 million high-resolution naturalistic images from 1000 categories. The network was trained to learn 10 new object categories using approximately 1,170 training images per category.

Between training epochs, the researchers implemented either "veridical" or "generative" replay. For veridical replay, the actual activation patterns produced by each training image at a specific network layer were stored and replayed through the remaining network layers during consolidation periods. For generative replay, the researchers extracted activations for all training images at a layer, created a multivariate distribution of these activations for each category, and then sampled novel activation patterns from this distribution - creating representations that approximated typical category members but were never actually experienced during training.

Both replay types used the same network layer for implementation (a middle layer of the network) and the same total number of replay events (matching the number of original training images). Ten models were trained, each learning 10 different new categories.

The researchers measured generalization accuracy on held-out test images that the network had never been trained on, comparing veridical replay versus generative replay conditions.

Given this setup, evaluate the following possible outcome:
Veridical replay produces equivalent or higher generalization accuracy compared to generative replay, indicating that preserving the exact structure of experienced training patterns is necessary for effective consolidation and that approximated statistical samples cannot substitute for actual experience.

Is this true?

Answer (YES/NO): NO